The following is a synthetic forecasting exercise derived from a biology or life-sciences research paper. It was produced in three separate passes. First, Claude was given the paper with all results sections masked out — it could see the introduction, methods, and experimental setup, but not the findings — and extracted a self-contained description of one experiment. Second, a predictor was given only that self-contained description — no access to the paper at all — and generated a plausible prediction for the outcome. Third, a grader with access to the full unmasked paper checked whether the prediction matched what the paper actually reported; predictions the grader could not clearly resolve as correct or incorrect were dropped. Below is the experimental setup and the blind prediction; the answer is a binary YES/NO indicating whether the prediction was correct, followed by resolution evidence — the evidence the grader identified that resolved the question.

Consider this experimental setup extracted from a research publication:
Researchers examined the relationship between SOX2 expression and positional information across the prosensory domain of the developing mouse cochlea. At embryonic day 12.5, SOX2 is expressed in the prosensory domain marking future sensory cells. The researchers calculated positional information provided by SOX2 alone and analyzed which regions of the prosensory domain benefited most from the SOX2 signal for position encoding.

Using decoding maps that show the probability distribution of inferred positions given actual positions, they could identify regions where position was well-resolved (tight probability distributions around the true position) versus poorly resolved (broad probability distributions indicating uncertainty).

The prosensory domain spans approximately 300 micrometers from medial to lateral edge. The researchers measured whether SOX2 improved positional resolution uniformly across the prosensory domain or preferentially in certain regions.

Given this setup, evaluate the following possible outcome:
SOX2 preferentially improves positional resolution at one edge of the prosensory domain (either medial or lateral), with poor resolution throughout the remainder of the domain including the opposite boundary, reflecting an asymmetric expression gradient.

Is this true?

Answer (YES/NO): NO